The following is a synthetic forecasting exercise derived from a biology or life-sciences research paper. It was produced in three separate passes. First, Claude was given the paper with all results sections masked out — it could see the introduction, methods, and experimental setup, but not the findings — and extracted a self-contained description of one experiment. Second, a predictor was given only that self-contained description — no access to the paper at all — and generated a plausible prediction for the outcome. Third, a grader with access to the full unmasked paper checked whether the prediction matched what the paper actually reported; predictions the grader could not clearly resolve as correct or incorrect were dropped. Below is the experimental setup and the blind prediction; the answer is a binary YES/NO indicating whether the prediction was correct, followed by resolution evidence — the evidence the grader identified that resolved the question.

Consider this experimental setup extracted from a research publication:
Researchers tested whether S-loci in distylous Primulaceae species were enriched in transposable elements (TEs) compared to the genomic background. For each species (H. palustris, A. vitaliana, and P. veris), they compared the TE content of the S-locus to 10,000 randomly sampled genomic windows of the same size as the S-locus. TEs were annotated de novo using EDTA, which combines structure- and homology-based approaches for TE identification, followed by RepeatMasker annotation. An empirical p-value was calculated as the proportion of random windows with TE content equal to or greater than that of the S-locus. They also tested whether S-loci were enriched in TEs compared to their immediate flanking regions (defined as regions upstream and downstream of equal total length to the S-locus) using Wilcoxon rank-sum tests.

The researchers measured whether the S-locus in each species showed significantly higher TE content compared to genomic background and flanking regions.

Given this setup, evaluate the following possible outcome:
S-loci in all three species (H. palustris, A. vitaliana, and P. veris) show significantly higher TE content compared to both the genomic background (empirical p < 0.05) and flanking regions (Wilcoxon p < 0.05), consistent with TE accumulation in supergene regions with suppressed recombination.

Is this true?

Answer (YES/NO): NO